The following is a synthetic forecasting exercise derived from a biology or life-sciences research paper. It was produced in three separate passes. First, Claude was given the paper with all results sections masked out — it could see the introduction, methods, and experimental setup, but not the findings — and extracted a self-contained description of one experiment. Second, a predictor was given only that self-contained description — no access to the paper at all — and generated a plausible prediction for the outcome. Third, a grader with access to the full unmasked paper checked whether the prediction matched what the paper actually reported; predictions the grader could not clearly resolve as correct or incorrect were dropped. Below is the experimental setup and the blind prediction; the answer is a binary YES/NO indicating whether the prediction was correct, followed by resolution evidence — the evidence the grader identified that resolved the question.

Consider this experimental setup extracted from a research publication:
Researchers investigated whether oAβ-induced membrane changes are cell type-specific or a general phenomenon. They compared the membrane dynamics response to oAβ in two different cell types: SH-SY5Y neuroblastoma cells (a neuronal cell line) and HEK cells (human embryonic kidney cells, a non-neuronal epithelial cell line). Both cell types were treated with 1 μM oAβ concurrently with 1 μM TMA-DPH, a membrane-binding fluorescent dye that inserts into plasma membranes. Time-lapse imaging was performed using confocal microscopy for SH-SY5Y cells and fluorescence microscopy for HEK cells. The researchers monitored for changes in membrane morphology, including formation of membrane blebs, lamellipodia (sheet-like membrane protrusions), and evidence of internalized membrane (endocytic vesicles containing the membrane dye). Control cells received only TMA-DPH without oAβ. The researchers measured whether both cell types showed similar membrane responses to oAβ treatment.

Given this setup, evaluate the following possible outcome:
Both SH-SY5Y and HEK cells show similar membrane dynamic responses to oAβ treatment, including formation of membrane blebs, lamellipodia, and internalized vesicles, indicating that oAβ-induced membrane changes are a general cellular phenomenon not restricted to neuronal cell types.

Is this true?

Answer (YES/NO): YES